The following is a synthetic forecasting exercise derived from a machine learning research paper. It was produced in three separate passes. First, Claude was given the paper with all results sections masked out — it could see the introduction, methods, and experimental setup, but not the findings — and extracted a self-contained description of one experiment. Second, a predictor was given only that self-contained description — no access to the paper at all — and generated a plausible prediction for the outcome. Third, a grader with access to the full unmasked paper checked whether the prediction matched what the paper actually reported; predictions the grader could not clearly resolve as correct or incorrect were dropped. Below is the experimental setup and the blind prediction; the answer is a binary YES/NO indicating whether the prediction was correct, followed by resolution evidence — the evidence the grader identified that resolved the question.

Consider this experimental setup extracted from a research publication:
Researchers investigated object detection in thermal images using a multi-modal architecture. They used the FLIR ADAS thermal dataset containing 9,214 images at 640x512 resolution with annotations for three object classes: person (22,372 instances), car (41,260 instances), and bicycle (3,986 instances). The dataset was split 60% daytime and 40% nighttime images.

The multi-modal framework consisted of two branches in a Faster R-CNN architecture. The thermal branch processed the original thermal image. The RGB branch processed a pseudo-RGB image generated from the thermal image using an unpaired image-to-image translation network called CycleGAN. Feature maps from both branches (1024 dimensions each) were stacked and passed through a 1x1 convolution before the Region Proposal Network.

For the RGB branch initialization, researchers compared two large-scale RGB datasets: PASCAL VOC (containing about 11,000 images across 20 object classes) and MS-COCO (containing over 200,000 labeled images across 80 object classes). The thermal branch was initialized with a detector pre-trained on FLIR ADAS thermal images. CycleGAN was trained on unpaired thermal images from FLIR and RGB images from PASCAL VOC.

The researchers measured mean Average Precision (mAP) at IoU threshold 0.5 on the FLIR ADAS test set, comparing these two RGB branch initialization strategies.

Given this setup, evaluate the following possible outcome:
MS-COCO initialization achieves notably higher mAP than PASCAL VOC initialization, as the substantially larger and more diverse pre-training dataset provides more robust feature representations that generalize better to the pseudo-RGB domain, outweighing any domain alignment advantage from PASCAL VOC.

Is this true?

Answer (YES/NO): YES